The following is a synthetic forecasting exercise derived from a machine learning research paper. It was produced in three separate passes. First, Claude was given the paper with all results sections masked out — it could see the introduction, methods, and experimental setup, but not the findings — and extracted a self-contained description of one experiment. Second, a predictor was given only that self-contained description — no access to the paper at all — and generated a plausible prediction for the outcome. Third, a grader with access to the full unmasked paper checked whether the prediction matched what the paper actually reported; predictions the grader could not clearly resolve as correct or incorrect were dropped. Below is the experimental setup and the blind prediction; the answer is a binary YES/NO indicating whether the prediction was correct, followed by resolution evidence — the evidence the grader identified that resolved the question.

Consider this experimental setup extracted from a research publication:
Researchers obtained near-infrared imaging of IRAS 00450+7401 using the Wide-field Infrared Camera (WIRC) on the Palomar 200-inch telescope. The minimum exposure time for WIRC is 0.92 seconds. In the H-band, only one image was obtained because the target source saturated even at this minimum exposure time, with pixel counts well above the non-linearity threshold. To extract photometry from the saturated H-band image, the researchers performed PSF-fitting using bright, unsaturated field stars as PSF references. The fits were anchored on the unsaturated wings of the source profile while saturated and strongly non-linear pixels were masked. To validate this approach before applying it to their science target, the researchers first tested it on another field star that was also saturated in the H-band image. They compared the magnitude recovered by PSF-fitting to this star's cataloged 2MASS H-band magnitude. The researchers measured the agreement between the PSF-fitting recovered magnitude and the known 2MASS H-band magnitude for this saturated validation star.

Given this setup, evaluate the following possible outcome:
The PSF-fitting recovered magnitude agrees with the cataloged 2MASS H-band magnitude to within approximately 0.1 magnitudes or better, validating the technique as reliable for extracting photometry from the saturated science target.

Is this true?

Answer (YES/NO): YES